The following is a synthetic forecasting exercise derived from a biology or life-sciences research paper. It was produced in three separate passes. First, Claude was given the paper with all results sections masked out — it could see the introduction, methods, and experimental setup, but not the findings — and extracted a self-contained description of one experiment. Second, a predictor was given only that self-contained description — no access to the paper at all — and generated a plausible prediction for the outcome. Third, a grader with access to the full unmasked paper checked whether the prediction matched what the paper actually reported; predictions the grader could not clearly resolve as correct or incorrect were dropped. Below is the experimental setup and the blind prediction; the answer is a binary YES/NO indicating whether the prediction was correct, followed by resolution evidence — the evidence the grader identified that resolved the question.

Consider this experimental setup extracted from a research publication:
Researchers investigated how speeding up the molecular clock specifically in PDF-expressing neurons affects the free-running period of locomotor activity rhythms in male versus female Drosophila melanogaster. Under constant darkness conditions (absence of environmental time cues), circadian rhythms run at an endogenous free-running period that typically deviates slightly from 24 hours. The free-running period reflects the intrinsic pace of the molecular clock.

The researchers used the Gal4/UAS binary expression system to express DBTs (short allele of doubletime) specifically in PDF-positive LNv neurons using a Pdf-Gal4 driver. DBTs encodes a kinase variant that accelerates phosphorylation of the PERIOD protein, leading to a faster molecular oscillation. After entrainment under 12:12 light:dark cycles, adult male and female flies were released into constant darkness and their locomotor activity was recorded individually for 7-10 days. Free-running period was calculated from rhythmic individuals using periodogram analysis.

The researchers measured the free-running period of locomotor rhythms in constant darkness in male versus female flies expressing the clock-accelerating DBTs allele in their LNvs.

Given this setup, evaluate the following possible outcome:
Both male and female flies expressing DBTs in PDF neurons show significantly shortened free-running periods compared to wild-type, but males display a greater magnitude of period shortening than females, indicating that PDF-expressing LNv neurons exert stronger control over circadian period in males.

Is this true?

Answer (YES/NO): NO